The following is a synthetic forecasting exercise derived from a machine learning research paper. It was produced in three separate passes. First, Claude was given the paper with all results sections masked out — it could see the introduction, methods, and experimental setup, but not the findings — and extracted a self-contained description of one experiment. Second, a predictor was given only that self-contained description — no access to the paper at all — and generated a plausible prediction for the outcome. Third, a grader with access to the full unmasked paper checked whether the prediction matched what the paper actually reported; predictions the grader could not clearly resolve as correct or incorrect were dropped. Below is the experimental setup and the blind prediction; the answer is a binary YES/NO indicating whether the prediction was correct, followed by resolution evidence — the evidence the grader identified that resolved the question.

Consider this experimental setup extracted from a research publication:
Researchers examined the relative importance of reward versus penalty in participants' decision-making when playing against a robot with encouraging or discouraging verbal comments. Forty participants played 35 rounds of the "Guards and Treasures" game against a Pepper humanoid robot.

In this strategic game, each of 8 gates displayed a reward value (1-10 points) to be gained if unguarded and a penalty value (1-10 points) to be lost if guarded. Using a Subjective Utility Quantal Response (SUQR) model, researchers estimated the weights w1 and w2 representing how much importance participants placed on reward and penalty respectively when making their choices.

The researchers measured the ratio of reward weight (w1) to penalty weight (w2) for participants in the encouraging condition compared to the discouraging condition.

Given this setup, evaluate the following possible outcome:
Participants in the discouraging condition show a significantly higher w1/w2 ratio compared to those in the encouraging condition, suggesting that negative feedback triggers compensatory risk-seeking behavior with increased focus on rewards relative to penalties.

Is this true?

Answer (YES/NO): NO